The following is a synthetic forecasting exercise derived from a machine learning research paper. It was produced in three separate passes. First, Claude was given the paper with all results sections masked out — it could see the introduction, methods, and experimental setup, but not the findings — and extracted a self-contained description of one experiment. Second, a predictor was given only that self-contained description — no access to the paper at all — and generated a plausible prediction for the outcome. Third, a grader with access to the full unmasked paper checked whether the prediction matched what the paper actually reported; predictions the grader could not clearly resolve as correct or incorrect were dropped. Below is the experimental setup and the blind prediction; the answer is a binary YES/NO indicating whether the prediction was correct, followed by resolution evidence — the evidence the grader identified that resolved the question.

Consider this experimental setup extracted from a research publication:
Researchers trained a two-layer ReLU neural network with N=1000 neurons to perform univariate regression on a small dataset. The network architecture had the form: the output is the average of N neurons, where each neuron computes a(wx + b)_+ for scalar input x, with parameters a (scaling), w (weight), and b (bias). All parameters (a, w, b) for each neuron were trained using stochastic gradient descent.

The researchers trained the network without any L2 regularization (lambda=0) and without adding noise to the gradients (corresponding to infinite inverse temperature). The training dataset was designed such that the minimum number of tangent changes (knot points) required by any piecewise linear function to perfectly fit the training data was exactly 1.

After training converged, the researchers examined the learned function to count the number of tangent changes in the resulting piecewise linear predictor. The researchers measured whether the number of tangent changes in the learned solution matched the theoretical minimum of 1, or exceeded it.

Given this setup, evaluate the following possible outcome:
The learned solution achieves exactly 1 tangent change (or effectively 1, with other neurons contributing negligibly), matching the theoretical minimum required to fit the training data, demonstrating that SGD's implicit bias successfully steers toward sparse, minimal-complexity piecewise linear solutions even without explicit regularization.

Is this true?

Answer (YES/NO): NO